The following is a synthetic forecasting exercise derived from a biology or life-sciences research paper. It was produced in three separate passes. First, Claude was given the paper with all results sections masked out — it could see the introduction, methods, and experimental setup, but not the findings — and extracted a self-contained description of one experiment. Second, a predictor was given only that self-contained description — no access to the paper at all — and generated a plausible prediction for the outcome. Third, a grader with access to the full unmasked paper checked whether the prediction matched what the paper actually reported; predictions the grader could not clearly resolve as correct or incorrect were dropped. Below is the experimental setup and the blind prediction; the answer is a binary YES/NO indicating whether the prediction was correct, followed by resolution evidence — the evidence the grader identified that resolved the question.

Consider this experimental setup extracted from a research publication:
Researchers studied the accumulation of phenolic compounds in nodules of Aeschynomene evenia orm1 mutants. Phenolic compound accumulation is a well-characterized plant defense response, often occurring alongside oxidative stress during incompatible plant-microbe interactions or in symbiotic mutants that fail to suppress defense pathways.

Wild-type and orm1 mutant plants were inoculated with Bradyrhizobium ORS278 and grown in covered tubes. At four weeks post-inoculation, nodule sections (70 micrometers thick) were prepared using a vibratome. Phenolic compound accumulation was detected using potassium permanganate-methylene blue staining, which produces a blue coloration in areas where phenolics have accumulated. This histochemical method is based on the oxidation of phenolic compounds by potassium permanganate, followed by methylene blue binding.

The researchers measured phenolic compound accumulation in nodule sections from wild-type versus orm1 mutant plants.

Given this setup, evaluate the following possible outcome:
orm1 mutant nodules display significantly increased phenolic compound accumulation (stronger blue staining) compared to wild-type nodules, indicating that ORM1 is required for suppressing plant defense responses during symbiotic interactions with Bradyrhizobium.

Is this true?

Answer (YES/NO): YES